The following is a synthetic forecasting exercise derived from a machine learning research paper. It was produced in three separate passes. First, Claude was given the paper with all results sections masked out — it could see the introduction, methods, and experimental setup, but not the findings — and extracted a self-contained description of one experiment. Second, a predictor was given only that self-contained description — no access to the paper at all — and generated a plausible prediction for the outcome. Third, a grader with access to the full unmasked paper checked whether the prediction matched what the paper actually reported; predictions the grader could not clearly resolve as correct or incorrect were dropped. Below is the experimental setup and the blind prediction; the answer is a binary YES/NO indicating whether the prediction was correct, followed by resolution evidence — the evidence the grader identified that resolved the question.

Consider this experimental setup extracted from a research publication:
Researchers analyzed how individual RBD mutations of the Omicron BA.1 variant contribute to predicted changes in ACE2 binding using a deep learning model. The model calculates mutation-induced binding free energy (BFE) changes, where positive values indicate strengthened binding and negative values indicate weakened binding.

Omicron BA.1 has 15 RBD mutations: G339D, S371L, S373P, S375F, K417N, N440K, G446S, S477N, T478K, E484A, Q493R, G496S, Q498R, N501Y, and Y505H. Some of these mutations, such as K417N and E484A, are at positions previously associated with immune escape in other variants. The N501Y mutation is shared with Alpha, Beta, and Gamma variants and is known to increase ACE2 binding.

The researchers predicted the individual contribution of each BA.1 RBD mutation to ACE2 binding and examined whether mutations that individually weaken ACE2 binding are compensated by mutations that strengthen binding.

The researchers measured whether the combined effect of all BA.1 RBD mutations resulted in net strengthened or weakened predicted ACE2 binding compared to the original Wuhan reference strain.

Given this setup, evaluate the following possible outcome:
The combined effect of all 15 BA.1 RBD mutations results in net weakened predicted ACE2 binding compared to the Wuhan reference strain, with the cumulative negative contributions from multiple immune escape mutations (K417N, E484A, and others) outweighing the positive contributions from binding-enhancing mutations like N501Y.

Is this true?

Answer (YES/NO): NO